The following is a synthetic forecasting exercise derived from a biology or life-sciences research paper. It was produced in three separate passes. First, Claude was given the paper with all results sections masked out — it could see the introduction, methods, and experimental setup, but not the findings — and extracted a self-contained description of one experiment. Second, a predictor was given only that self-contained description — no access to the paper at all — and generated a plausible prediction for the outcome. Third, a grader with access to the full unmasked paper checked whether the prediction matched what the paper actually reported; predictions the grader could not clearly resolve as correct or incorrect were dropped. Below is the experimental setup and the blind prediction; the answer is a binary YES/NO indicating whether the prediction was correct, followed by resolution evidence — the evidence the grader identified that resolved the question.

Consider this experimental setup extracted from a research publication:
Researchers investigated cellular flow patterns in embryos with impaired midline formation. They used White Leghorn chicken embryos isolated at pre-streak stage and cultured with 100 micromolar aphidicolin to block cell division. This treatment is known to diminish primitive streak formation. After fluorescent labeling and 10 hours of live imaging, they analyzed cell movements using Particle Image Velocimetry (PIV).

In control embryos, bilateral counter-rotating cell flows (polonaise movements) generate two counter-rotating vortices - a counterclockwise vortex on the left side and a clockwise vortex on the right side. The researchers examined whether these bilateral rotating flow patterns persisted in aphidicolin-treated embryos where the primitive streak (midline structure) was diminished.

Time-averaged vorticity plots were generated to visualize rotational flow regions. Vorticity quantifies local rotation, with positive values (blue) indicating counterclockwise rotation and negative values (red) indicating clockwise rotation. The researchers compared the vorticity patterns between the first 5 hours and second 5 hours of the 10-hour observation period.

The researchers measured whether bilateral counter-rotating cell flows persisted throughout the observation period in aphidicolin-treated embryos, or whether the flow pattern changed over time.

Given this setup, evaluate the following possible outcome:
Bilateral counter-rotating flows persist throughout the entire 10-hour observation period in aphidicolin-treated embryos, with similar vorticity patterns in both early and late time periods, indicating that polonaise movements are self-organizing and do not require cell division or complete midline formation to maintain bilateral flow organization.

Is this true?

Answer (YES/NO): NO